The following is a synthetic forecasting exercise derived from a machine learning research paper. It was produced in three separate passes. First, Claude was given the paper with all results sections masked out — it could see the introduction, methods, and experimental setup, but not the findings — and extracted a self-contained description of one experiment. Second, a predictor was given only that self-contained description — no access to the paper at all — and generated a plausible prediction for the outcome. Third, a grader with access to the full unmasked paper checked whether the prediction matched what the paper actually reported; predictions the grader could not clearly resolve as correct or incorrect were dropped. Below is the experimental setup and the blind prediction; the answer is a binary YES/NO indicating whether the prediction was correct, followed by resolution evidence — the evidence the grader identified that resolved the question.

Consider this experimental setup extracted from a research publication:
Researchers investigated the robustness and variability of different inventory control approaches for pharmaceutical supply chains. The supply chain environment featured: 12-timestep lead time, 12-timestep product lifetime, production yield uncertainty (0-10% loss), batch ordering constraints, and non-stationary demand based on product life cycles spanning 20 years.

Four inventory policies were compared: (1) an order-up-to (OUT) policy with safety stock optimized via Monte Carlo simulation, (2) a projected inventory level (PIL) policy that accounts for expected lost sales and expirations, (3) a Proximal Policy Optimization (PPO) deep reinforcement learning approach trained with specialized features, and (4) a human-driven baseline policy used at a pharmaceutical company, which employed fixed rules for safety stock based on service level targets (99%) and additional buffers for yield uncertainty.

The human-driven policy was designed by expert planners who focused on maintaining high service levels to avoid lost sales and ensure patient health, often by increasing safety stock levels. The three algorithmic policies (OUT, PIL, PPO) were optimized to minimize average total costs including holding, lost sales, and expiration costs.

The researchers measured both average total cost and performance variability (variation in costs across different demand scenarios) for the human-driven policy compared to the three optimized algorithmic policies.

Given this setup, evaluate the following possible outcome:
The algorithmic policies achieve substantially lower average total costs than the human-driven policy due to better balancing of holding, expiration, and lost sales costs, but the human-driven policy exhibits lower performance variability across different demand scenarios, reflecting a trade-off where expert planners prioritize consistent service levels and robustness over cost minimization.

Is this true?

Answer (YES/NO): YES